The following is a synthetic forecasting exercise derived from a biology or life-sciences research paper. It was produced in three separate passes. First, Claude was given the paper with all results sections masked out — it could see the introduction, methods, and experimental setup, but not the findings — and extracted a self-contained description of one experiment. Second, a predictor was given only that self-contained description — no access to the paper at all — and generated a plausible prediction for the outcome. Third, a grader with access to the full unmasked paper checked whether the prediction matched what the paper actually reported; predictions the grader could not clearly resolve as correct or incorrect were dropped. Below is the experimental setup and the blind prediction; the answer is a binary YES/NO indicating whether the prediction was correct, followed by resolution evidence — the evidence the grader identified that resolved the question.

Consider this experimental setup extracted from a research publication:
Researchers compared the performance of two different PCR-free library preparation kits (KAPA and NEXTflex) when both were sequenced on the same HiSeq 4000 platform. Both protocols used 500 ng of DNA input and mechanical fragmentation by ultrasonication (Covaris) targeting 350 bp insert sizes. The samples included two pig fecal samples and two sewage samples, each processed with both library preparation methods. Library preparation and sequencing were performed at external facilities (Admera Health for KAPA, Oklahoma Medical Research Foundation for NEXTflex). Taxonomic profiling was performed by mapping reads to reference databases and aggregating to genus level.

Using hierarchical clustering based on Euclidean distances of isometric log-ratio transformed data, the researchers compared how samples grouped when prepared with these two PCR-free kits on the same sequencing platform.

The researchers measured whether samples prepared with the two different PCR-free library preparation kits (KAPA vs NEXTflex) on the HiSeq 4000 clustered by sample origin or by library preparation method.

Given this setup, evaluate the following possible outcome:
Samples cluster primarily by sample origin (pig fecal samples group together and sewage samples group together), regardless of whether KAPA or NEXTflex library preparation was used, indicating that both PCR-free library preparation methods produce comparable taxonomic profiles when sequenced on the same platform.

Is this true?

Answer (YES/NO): NO